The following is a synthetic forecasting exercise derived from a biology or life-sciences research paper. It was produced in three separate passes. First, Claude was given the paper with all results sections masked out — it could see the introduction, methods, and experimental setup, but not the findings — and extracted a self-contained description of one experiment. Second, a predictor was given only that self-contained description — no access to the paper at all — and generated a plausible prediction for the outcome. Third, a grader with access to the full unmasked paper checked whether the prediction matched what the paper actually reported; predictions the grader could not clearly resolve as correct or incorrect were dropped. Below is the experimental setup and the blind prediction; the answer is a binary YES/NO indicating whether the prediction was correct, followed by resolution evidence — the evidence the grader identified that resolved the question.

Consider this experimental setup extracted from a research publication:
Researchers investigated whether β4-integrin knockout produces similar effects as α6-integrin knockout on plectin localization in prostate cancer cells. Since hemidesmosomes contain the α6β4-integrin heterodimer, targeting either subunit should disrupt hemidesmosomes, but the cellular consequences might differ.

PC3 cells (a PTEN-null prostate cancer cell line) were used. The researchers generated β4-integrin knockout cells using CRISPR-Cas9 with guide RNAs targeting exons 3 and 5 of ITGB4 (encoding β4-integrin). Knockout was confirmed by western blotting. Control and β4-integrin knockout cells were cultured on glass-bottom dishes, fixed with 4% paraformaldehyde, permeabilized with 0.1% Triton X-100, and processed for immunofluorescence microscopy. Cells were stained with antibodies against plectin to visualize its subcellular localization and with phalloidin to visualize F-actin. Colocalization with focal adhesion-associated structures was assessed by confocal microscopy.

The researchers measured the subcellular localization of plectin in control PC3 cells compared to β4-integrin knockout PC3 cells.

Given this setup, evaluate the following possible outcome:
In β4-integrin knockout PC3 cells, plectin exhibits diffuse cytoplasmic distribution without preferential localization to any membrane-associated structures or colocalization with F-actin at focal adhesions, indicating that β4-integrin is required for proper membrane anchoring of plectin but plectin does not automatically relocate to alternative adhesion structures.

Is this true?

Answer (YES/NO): NO